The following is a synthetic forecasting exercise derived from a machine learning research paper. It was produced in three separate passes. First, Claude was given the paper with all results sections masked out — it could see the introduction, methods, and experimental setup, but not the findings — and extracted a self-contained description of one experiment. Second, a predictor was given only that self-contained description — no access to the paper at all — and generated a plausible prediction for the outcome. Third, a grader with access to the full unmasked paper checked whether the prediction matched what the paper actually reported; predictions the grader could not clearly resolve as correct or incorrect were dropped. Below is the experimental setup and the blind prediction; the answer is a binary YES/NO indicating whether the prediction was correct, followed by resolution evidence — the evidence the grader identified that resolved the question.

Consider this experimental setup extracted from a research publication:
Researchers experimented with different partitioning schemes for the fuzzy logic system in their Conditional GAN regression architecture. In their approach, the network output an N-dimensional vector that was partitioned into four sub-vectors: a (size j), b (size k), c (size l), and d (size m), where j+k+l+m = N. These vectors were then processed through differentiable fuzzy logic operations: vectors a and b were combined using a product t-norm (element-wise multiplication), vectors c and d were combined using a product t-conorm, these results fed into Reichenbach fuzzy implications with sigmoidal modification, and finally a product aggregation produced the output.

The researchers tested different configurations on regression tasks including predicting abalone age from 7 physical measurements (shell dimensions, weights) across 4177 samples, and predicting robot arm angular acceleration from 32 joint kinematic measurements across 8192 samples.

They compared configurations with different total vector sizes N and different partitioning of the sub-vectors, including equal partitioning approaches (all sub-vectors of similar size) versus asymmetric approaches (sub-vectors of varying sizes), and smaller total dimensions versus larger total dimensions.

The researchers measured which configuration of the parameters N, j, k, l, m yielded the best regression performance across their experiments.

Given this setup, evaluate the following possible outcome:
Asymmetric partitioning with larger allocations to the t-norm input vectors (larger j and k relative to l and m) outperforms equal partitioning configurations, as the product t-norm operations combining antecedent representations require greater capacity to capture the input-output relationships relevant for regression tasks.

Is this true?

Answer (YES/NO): NO